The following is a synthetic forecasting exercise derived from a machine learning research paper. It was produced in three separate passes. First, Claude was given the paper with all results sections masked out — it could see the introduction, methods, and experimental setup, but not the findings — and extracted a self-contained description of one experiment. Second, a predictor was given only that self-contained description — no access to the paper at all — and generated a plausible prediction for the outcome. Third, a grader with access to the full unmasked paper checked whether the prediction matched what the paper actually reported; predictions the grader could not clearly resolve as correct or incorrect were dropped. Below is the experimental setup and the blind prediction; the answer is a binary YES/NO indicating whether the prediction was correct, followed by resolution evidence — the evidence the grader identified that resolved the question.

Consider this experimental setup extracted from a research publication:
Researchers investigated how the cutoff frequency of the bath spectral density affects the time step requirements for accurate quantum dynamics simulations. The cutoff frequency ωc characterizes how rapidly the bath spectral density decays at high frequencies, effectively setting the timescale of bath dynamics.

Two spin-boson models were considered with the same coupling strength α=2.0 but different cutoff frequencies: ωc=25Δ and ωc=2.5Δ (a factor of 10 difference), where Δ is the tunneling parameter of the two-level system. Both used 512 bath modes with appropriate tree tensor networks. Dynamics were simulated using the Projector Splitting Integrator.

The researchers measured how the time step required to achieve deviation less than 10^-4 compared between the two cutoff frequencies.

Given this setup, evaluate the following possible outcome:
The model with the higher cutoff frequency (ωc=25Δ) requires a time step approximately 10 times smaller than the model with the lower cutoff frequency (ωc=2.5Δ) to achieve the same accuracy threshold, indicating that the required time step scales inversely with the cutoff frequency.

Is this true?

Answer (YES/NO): YES